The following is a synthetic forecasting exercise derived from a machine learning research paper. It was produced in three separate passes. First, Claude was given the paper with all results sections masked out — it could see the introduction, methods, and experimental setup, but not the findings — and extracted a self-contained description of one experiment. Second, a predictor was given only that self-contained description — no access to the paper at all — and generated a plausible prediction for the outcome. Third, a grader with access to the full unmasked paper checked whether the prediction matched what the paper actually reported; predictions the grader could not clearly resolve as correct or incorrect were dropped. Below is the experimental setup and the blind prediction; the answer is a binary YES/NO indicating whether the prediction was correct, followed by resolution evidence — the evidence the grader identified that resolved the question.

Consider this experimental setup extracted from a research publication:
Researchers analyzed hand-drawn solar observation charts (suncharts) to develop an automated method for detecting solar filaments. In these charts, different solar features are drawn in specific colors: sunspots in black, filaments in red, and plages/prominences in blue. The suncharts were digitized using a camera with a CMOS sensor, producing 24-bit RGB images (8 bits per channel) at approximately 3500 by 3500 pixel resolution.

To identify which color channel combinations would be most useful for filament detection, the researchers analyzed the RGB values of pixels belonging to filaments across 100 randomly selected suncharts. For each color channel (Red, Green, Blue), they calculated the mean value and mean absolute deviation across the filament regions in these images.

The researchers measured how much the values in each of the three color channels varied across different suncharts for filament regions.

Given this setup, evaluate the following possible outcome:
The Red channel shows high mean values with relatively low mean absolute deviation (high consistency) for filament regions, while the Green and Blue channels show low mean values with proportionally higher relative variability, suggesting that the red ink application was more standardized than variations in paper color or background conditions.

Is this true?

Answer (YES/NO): NO